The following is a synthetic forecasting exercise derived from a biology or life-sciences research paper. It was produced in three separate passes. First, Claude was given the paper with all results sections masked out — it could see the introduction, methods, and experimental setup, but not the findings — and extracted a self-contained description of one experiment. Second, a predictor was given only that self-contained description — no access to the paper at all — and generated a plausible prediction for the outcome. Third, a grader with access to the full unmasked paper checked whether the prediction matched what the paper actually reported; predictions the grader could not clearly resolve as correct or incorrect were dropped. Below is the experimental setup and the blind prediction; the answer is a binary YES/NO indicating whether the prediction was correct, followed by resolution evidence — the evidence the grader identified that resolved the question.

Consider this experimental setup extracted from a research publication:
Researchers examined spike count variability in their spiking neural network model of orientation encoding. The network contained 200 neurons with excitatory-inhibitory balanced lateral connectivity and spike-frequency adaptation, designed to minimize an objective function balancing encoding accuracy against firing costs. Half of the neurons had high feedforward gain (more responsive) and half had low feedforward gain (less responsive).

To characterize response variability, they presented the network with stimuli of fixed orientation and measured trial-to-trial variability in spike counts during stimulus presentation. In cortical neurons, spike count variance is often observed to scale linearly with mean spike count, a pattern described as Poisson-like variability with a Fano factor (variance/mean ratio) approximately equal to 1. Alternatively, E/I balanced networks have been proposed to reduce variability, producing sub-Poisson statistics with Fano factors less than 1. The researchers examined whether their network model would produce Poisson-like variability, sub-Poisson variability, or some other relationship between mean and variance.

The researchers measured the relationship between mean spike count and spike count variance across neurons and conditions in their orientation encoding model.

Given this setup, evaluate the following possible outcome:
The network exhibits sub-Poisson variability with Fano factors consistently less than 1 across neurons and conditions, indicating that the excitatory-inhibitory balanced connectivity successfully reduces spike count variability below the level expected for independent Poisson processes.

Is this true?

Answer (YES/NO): NO